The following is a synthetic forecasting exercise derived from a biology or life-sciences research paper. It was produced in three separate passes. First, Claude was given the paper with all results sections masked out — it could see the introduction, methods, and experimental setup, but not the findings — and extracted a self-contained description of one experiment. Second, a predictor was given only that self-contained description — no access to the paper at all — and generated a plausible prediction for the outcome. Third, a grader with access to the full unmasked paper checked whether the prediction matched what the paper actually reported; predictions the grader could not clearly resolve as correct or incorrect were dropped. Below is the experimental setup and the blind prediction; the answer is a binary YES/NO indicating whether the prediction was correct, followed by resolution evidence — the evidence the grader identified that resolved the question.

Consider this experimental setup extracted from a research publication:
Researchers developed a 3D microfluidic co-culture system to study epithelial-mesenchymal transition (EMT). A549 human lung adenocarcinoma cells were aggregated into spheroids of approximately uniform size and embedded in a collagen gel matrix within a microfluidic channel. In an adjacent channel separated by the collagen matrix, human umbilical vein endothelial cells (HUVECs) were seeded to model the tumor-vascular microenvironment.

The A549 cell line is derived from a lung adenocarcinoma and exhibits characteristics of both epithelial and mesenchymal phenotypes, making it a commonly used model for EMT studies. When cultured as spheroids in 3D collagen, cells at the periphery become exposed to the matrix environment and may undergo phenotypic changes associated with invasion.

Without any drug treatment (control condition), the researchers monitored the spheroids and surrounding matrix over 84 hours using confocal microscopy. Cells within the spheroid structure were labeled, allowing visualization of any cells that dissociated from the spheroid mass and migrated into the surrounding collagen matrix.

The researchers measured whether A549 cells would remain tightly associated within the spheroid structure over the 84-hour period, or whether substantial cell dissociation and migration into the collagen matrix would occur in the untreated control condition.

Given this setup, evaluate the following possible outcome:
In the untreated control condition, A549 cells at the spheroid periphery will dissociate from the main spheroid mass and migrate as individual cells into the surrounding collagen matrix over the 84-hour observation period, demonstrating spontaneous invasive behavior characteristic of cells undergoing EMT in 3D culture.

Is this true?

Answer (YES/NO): YES